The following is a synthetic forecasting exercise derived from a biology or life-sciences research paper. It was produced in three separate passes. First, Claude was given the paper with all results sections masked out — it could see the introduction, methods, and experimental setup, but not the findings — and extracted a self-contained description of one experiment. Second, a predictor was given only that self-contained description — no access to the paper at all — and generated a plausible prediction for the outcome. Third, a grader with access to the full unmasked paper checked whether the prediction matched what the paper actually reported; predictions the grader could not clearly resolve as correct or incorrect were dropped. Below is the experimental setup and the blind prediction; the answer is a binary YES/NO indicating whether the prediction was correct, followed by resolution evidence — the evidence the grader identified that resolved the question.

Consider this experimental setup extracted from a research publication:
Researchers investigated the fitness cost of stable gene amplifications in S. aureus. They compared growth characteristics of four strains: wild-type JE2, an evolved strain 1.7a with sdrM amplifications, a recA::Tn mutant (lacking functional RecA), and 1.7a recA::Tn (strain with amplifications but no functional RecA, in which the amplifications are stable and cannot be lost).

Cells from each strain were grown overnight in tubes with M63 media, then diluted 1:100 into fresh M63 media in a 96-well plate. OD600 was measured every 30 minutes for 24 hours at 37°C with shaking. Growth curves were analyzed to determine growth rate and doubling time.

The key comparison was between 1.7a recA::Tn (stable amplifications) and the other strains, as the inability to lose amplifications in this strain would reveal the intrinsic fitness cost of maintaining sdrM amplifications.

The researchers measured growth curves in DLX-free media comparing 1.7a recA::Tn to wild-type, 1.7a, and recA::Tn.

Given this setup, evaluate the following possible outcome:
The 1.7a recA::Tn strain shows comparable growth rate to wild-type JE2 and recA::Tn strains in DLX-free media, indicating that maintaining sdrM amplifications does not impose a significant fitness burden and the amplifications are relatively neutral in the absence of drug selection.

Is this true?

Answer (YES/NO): NO